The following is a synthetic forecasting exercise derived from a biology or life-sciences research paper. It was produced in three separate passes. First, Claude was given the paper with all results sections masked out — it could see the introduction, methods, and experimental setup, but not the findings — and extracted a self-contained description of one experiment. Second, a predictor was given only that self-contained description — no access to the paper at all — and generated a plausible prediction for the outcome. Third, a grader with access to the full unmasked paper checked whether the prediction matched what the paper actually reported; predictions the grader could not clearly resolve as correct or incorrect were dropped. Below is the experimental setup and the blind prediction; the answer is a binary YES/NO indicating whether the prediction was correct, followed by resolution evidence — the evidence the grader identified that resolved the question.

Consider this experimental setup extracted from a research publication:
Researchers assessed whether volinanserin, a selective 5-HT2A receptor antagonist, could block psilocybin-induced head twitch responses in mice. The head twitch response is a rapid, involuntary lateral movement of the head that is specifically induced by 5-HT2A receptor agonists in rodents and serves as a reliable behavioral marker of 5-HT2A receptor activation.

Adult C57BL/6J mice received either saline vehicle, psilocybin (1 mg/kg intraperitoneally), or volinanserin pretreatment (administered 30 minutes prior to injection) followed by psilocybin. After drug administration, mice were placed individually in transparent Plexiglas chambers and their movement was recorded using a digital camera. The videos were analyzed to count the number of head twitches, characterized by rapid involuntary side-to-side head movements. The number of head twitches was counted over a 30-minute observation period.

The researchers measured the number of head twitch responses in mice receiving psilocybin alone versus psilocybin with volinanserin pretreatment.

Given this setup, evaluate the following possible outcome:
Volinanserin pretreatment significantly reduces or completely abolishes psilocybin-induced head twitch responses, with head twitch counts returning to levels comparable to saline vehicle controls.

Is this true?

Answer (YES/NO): YES